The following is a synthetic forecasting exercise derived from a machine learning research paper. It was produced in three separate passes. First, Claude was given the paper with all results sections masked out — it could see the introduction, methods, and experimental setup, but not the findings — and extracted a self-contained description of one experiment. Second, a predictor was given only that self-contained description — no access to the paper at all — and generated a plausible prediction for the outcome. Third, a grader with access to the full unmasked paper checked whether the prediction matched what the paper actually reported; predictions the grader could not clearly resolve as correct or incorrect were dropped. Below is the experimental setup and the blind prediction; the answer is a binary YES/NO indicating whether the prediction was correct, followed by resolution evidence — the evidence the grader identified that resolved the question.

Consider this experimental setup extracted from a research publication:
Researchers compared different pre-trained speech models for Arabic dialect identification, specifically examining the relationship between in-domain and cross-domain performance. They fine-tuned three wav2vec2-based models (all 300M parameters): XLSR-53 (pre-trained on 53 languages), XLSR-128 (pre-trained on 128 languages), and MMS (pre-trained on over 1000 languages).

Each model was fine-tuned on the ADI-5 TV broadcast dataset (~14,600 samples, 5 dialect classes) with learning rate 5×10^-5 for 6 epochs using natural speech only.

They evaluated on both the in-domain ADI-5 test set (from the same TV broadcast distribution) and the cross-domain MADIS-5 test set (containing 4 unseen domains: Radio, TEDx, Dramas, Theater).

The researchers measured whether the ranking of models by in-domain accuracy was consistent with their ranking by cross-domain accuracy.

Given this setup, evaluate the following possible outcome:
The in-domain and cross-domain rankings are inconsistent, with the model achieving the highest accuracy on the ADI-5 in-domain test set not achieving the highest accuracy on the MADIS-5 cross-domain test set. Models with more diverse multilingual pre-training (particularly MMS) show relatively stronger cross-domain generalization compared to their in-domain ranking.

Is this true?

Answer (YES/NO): NO